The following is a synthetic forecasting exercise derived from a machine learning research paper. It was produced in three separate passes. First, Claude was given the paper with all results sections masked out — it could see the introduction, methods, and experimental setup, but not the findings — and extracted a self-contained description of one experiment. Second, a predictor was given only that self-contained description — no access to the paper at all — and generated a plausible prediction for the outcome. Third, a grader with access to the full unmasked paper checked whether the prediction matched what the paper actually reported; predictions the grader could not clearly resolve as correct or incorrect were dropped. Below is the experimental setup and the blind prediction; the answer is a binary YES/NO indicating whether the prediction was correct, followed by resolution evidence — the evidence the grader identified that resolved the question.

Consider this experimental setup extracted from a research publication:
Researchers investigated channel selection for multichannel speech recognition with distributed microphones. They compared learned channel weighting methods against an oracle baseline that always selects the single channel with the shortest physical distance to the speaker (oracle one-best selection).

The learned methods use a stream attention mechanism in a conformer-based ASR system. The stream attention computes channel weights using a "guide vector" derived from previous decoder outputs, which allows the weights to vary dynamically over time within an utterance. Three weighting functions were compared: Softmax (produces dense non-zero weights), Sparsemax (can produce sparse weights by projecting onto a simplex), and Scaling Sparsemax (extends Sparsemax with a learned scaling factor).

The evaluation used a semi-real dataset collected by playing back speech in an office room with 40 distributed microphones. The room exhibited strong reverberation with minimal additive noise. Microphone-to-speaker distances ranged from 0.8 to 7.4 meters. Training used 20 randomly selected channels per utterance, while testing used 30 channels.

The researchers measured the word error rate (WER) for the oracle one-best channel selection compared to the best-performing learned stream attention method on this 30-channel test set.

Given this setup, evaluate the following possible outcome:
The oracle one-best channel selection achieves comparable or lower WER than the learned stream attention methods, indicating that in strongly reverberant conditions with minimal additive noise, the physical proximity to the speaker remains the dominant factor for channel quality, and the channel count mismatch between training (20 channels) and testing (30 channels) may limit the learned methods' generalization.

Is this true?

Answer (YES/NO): NO